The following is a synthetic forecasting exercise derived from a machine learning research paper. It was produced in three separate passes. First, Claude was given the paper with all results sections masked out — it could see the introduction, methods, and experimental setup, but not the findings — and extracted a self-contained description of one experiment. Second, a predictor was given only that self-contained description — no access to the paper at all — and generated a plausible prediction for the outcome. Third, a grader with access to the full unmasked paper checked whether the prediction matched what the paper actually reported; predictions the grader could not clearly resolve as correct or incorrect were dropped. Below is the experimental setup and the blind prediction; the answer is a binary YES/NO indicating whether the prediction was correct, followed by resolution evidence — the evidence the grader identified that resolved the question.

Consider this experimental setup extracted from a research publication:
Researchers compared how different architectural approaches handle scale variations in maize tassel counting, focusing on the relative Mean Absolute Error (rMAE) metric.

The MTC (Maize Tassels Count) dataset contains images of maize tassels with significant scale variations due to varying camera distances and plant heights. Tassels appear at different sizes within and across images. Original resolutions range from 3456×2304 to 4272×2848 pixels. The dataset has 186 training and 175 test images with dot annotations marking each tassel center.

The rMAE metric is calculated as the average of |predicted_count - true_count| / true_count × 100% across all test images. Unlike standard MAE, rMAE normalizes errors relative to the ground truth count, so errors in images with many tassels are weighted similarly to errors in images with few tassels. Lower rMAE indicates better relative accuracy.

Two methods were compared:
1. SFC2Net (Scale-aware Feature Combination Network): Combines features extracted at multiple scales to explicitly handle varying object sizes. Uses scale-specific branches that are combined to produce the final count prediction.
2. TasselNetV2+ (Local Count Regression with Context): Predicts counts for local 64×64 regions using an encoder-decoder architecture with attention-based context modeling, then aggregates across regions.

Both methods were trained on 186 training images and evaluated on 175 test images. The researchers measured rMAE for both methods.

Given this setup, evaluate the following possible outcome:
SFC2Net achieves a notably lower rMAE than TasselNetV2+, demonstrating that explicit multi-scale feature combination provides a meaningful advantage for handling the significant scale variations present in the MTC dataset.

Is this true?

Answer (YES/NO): YES